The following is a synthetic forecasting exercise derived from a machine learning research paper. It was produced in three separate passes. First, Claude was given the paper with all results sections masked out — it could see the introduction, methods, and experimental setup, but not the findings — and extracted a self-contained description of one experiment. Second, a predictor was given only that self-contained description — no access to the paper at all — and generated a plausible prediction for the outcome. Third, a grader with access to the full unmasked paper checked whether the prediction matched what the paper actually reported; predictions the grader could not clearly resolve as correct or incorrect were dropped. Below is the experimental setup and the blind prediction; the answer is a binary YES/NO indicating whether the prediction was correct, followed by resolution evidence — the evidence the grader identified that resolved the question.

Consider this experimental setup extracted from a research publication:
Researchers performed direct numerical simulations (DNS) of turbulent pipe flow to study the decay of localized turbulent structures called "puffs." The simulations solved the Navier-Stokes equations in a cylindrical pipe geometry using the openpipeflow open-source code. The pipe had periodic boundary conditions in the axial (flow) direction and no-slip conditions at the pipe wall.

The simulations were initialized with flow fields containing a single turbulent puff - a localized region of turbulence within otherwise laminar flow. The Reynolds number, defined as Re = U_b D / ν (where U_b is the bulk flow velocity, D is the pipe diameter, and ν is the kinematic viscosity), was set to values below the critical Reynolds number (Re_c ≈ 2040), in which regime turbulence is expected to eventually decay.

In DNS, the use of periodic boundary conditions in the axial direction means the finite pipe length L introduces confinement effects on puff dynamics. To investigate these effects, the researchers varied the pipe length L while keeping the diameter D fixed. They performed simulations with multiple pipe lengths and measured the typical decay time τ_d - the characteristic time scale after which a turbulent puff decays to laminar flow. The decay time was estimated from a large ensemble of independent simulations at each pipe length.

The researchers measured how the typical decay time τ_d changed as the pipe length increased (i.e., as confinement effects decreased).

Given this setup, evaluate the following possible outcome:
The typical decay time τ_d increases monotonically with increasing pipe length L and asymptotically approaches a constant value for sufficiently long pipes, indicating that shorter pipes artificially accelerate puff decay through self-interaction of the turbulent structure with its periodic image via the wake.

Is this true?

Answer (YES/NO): NO